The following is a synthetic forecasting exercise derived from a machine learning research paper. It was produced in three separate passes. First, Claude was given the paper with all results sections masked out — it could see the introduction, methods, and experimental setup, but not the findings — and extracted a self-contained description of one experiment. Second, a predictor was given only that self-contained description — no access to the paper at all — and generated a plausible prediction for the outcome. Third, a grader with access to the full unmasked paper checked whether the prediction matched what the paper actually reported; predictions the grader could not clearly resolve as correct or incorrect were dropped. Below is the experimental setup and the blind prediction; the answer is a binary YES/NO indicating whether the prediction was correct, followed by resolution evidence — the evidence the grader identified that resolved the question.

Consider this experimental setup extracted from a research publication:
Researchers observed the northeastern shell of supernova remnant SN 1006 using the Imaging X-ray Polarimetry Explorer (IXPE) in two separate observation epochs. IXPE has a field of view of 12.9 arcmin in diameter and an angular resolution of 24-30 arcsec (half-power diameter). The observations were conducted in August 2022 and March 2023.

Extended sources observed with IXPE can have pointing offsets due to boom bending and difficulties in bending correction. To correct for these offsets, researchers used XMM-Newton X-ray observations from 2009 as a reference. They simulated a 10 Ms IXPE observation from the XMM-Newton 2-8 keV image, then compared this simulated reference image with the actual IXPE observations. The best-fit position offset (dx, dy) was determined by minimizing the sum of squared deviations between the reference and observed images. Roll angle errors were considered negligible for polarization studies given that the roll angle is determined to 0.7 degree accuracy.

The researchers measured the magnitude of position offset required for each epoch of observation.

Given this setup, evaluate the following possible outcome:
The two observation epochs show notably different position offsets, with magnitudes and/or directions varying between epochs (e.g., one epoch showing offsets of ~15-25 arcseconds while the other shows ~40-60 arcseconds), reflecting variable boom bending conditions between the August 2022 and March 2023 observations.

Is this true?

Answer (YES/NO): YES